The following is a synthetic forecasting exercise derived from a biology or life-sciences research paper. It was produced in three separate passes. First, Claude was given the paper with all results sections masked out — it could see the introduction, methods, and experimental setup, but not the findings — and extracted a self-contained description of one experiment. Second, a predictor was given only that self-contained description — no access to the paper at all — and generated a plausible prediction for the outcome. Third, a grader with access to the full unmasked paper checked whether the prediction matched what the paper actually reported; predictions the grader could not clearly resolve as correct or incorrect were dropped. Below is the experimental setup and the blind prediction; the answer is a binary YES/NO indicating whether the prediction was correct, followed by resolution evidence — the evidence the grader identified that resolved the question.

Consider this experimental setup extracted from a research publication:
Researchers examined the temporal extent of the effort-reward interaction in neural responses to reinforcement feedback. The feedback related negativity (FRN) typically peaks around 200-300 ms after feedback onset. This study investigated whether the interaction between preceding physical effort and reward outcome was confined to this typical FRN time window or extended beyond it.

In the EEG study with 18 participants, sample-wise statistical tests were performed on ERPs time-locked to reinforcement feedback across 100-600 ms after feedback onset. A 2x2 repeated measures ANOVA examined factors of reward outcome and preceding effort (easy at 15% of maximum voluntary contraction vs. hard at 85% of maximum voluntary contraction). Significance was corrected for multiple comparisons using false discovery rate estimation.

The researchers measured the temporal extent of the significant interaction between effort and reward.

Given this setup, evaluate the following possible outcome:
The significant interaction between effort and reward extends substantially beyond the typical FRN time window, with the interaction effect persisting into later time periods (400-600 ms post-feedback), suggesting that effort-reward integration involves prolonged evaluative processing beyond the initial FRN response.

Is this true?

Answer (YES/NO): YES